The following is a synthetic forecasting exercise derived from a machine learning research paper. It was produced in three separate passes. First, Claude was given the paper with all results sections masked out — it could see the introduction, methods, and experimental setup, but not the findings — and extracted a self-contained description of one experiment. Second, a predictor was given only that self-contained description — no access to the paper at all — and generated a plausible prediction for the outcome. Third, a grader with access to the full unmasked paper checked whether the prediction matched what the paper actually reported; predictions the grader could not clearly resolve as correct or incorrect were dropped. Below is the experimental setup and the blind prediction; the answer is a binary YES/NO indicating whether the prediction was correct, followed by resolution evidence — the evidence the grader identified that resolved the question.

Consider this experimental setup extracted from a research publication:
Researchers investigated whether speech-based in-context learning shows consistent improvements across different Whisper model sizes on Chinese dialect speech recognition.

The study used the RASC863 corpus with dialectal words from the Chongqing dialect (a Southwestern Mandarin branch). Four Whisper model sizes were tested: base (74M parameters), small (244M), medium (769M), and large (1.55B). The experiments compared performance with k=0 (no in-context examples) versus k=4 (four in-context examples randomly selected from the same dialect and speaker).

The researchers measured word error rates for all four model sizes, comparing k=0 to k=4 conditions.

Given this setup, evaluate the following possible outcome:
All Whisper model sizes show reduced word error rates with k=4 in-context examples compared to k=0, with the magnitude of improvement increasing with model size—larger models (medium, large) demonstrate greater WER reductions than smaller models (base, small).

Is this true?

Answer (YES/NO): YES